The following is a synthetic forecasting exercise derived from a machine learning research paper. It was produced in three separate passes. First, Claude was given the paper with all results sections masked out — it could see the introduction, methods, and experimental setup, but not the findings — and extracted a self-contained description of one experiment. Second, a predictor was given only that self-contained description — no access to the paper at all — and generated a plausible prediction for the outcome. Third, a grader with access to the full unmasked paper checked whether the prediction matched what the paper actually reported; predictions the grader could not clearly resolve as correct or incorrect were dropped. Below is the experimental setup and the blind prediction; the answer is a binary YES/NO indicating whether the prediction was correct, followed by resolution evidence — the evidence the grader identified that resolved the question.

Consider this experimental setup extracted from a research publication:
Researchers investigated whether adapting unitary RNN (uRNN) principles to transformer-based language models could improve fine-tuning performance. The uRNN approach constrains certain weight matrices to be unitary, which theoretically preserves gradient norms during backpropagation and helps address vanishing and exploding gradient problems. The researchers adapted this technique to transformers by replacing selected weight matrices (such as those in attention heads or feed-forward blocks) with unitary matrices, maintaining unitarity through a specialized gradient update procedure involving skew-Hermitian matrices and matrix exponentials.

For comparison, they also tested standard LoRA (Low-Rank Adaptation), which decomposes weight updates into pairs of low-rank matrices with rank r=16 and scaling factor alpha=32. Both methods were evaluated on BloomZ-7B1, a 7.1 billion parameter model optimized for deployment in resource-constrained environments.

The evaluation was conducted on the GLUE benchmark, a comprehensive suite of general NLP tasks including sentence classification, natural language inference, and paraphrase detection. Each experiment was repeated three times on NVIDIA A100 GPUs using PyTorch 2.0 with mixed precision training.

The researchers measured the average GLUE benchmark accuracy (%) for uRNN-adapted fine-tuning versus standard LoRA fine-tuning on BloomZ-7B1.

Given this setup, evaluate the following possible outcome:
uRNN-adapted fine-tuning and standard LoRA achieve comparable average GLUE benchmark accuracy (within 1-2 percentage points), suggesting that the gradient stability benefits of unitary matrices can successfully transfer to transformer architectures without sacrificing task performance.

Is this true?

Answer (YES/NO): YES